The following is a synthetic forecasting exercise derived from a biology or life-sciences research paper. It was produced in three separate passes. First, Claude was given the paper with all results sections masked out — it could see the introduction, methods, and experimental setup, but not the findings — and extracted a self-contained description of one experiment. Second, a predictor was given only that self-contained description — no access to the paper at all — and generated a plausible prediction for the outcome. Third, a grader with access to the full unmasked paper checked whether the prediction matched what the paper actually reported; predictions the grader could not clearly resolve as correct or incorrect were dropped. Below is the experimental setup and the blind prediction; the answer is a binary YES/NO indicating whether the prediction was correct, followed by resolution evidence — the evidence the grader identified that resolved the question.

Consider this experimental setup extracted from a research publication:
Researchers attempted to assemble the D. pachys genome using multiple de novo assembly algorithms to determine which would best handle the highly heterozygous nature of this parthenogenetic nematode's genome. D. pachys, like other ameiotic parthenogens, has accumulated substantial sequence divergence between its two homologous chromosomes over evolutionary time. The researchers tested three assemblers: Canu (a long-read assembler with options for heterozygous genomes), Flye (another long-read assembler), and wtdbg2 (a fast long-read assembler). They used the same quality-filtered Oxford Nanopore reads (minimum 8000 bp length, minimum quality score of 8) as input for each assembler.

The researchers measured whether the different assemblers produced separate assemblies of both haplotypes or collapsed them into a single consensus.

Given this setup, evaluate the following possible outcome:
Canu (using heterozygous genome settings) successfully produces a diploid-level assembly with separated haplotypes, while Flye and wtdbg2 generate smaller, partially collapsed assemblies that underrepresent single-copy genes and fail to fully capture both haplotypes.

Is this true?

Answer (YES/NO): YES